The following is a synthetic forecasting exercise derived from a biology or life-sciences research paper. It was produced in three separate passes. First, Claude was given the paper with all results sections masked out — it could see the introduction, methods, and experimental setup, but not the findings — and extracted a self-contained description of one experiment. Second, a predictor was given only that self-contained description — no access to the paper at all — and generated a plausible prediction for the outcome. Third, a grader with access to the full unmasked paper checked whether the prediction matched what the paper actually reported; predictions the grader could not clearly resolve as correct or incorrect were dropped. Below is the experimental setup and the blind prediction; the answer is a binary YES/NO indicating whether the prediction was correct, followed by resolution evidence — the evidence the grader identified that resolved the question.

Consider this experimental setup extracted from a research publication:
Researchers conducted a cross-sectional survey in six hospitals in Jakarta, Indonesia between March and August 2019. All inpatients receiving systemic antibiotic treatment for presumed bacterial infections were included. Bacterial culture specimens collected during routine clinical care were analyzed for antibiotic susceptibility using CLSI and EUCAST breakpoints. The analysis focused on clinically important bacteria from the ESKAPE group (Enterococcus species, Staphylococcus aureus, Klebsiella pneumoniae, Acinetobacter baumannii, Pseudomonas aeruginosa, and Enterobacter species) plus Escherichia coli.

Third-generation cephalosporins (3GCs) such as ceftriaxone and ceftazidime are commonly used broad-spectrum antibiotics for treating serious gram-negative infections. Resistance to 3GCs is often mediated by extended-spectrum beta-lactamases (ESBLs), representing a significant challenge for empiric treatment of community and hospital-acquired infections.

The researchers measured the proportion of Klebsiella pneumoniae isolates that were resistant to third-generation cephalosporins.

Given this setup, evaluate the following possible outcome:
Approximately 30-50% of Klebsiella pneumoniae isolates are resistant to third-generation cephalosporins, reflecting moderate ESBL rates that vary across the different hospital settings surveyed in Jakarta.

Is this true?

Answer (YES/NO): NO